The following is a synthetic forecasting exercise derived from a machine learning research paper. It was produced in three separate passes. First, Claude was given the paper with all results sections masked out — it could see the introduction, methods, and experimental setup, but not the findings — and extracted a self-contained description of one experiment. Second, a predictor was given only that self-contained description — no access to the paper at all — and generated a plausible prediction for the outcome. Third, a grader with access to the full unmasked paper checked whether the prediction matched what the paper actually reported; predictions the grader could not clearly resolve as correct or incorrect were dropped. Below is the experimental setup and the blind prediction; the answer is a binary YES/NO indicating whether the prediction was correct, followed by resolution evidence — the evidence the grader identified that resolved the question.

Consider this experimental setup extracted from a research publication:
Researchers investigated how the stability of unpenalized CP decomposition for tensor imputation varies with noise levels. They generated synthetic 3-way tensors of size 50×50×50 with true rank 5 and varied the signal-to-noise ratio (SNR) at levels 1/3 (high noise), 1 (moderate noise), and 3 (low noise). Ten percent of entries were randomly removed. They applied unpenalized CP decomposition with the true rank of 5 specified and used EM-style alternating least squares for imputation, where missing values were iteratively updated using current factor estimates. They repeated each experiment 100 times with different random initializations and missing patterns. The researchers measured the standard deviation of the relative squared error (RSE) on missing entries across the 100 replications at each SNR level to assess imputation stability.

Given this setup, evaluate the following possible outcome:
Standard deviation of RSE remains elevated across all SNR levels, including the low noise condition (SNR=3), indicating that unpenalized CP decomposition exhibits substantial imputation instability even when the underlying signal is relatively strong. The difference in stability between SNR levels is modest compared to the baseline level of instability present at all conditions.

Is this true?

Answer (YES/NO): NO